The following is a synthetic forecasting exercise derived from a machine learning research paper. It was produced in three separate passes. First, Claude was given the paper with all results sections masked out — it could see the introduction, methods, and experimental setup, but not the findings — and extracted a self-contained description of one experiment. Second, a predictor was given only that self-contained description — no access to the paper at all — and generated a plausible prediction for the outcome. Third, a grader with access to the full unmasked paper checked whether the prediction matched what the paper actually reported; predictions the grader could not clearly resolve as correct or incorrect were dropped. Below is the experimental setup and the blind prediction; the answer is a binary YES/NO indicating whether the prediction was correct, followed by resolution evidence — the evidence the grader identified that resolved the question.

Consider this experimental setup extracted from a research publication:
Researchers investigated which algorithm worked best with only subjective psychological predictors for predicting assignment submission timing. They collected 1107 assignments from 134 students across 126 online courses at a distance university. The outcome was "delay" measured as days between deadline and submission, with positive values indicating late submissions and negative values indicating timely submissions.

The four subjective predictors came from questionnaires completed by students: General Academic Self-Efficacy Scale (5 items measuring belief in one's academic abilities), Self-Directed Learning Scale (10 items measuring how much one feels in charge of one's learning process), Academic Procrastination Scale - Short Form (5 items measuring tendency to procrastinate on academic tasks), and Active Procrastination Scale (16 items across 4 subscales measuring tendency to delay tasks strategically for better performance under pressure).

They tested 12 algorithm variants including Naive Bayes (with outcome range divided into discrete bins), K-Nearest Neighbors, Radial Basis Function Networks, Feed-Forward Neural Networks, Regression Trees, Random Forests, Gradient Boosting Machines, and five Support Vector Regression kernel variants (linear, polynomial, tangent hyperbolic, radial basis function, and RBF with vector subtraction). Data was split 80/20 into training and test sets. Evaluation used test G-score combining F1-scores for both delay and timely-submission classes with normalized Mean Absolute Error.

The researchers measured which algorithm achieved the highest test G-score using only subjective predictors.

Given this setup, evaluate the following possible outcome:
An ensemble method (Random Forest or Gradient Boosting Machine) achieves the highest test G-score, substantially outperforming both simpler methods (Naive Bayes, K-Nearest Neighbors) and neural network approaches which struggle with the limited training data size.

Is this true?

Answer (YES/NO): NO